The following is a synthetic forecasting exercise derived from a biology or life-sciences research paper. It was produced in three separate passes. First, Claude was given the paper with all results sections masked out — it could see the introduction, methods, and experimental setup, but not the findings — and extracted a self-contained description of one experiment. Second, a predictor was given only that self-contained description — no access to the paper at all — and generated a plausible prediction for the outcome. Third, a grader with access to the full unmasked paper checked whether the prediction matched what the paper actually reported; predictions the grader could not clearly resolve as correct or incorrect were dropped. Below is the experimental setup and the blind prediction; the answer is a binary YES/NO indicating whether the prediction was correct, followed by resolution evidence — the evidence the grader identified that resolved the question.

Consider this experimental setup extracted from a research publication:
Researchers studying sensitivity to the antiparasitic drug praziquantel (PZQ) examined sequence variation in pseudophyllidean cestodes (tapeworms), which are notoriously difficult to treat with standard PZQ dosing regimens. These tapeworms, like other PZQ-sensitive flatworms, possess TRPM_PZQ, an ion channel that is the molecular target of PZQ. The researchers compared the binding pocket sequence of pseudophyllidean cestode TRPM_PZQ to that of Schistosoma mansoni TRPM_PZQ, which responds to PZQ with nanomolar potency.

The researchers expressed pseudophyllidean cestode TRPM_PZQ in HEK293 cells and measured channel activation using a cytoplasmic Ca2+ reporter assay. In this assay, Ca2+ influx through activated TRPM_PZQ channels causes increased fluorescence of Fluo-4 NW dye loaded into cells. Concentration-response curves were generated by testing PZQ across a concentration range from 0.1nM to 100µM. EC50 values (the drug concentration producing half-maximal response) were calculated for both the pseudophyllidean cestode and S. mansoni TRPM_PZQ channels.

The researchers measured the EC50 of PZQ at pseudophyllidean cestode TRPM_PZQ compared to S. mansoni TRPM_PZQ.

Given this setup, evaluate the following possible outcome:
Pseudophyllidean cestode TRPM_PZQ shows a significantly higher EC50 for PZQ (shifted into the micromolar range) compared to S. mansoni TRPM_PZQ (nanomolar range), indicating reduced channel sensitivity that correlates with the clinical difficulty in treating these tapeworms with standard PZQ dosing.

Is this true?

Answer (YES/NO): YES